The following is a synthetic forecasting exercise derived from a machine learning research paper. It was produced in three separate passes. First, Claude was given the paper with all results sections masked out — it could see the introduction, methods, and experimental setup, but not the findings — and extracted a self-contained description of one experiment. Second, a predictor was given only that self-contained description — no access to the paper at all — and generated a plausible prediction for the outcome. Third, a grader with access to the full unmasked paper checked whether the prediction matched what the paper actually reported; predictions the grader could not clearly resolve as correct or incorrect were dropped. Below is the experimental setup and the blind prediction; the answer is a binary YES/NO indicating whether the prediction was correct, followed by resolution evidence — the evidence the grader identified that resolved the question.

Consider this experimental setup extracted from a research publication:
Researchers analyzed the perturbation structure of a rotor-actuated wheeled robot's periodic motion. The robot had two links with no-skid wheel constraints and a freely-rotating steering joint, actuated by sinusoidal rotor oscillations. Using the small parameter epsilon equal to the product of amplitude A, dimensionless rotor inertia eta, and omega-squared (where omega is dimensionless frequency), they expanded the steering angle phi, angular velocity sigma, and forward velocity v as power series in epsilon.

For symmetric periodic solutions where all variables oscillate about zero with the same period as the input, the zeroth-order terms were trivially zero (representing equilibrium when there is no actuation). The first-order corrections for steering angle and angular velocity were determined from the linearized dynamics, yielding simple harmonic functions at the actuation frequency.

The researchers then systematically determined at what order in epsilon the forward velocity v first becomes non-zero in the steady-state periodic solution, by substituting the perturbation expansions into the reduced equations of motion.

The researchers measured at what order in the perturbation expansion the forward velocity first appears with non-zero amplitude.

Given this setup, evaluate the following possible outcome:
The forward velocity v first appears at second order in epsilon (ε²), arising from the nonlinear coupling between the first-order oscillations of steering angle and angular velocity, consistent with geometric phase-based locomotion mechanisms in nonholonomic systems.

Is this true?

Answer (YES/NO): YES